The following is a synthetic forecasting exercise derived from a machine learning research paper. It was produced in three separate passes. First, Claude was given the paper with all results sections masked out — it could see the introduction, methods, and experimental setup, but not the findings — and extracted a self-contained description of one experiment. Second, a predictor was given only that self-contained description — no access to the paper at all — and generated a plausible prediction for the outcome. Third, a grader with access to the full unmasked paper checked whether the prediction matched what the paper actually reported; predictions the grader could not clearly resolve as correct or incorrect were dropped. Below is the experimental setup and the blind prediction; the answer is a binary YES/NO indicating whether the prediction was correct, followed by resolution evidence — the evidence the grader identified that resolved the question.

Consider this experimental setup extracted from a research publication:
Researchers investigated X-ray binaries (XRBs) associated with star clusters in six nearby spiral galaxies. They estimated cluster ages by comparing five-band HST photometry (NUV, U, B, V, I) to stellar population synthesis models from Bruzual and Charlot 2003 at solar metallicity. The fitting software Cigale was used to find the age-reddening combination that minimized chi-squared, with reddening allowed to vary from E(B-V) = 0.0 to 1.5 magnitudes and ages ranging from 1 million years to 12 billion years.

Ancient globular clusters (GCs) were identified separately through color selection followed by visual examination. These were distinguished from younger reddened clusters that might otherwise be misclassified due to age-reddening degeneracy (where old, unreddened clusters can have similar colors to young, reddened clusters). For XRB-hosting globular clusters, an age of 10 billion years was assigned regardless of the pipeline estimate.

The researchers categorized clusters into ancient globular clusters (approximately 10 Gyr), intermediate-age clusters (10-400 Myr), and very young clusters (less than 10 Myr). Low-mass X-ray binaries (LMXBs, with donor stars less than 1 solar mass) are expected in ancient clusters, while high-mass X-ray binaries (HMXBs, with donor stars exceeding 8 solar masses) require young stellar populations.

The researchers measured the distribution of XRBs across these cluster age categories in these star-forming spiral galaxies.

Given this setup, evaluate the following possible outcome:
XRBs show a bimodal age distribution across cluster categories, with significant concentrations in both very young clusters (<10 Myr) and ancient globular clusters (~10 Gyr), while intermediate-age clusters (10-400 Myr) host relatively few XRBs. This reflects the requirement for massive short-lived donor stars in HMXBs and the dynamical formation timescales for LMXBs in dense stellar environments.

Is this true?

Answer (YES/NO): NO